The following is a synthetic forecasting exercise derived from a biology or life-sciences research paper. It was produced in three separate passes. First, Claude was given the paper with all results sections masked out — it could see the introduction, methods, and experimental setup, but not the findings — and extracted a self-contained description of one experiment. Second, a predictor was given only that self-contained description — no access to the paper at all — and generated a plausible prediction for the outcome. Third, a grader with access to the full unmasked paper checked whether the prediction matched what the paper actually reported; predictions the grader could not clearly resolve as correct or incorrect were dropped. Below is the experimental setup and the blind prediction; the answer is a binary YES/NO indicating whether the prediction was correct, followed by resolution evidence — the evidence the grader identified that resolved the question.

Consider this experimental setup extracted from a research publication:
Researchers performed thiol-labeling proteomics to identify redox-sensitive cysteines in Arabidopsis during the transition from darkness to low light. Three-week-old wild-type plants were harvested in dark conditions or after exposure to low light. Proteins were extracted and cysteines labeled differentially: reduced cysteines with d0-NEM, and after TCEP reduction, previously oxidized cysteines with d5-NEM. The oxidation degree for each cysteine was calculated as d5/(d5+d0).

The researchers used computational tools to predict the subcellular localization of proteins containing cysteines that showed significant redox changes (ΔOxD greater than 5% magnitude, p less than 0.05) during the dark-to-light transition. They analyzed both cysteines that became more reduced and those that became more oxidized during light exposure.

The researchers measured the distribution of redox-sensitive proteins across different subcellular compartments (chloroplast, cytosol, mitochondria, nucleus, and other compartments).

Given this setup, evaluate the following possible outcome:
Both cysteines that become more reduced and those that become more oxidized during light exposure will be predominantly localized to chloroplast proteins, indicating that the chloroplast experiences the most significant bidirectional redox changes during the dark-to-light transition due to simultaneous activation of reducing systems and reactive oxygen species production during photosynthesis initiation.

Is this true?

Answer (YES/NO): YES